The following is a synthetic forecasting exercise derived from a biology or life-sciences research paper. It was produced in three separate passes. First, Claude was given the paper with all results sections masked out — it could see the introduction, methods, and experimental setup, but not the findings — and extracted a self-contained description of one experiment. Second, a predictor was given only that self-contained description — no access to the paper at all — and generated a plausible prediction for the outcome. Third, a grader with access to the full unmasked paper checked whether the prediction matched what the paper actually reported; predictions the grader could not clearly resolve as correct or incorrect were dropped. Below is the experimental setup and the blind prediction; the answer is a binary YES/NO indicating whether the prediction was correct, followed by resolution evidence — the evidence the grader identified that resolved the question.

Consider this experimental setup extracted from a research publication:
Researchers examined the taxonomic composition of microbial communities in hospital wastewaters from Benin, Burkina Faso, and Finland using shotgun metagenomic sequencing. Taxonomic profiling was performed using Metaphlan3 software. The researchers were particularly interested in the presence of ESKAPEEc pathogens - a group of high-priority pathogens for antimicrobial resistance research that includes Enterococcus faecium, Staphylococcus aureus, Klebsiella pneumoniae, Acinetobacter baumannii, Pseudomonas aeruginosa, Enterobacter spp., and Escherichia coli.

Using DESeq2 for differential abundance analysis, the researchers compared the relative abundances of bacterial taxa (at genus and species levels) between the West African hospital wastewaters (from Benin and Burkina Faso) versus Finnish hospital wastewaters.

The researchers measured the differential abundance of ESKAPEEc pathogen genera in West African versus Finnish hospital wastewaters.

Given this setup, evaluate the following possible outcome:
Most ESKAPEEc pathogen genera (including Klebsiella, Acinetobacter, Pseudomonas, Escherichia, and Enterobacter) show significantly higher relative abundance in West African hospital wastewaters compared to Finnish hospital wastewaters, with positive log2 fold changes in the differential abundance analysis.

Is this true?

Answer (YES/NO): NO